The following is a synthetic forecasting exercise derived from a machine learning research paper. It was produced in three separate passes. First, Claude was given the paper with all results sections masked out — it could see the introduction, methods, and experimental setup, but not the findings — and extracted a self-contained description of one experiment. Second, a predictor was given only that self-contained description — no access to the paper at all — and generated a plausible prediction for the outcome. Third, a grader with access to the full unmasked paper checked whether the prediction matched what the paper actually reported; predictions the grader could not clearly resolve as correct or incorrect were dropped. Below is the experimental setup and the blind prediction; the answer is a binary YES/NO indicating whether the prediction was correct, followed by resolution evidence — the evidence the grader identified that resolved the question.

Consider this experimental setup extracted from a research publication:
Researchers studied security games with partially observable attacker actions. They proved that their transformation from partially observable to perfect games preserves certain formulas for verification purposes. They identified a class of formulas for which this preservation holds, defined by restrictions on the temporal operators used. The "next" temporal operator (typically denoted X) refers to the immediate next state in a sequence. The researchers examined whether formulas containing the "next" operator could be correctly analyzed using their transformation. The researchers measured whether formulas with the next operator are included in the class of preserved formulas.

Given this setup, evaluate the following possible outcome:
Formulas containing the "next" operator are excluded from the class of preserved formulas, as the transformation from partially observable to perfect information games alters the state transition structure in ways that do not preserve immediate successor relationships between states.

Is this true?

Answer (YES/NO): YES